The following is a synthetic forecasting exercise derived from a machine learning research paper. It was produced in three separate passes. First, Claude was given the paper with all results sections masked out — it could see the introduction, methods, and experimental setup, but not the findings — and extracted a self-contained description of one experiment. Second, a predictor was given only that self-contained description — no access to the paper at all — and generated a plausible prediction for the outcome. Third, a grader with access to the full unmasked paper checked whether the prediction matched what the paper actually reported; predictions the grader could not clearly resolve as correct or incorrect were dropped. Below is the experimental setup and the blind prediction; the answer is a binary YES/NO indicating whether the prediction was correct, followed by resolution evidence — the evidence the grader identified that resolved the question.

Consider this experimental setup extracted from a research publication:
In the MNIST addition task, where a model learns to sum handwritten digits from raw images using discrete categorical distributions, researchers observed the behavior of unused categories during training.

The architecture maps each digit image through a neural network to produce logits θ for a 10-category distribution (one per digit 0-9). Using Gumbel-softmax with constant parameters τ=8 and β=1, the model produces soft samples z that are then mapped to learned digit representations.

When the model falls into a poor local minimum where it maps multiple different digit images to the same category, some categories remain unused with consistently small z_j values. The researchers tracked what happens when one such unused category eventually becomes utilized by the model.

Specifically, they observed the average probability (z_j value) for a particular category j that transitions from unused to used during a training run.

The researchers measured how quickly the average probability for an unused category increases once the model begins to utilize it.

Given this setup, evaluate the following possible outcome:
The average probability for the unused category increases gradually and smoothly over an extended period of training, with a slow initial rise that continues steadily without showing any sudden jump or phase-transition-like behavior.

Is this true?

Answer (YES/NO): NO